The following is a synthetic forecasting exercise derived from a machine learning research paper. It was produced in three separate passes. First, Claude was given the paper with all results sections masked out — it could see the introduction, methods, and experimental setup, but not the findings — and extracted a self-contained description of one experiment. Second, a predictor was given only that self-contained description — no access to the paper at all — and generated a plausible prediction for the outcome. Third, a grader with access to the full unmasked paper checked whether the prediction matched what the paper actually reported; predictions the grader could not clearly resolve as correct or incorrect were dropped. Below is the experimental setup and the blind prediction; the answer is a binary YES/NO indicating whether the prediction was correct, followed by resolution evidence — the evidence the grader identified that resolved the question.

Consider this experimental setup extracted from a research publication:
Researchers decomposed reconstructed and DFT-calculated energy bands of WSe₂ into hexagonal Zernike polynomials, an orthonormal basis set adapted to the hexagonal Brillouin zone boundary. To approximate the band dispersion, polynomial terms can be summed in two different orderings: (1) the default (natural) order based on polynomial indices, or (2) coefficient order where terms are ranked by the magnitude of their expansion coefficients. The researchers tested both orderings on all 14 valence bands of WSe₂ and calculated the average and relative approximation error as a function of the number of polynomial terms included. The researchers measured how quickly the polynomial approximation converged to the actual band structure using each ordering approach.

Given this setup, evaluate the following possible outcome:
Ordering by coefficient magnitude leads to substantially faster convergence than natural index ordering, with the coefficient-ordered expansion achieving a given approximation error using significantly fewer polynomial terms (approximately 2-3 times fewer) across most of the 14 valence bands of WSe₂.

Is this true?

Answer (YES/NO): YES